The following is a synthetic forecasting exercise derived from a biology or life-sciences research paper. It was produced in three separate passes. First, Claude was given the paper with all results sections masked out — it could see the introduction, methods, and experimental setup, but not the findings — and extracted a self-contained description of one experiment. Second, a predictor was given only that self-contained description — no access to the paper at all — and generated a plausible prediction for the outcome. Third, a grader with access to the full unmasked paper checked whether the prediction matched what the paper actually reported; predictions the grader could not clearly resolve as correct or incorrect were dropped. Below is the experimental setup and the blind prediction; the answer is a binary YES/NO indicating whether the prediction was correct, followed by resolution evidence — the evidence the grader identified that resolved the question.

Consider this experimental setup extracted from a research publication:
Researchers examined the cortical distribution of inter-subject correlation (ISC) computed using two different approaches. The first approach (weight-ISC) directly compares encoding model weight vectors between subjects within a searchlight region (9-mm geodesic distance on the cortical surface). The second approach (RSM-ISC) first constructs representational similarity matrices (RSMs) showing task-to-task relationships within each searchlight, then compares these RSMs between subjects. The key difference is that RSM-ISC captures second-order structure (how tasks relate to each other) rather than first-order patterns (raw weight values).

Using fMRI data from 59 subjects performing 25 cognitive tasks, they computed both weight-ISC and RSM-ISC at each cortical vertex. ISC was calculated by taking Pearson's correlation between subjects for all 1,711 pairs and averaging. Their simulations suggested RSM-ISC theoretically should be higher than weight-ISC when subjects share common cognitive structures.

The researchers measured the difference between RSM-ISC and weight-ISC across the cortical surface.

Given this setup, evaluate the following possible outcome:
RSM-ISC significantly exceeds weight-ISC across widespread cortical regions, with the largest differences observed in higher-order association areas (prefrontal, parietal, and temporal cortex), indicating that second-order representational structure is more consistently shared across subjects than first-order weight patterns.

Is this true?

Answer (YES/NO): NO